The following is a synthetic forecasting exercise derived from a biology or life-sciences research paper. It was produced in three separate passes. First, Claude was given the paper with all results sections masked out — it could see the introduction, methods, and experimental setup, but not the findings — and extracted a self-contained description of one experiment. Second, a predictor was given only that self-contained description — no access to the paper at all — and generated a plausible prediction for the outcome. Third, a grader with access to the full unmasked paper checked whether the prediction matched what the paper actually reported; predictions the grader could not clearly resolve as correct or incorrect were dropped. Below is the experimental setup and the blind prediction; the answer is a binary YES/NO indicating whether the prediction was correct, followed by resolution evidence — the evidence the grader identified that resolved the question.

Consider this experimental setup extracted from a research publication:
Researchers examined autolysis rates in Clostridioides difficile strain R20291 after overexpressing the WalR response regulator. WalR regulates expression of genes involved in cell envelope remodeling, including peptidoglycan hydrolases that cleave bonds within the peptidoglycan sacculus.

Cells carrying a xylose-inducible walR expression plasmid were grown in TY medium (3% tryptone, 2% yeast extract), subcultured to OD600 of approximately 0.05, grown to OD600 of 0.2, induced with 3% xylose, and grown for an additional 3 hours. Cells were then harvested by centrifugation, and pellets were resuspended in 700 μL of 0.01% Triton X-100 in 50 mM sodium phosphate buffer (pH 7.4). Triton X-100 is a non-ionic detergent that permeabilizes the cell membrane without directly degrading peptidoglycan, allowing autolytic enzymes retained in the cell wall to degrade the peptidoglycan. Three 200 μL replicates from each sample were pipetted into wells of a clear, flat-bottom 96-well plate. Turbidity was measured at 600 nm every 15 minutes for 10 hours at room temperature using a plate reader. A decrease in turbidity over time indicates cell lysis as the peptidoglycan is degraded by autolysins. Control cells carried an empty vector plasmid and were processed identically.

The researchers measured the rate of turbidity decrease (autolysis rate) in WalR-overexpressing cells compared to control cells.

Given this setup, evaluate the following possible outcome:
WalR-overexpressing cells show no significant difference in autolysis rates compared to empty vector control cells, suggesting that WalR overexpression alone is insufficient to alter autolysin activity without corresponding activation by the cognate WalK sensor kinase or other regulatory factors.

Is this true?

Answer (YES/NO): NO